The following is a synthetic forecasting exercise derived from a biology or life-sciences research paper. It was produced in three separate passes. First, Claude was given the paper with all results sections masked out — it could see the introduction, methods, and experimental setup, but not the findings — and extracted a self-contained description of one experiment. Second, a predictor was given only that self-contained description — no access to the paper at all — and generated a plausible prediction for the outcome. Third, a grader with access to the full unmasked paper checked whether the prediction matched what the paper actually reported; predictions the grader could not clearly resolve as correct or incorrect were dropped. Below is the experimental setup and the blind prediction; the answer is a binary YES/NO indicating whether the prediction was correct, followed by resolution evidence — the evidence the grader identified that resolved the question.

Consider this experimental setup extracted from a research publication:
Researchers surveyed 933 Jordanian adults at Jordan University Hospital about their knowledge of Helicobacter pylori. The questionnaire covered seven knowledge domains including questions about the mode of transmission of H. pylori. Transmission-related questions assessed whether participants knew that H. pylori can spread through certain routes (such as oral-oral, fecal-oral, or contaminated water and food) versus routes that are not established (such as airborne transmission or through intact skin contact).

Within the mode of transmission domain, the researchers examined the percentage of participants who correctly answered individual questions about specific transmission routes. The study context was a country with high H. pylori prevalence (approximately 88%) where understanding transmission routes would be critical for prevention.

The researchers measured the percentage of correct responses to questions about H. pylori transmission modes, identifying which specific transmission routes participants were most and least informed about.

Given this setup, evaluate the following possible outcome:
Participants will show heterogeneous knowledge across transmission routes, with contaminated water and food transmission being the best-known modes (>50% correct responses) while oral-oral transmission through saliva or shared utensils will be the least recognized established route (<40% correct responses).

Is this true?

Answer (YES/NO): YES